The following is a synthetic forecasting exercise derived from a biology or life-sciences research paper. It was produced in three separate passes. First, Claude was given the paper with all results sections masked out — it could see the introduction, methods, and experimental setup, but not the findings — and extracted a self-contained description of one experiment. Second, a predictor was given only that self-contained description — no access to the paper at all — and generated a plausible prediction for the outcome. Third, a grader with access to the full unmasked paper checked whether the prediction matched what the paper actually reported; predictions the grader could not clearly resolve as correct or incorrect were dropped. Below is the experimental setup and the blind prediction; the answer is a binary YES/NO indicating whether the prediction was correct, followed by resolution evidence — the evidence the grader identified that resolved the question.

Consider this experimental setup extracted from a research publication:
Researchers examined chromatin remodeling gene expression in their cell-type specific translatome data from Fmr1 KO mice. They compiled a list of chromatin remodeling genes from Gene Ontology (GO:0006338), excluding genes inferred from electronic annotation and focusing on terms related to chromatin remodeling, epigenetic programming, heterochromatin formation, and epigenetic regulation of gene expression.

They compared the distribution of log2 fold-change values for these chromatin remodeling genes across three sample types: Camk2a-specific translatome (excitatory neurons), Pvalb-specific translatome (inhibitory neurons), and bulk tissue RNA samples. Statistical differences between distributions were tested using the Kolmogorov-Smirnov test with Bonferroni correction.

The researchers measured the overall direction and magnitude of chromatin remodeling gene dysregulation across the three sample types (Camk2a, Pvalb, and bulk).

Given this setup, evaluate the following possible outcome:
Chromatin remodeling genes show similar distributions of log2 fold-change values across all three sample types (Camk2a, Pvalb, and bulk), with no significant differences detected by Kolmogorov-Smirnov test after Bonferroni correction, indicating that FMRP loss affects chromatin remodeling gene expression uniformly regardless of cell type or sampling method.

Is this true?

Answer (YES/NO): NO